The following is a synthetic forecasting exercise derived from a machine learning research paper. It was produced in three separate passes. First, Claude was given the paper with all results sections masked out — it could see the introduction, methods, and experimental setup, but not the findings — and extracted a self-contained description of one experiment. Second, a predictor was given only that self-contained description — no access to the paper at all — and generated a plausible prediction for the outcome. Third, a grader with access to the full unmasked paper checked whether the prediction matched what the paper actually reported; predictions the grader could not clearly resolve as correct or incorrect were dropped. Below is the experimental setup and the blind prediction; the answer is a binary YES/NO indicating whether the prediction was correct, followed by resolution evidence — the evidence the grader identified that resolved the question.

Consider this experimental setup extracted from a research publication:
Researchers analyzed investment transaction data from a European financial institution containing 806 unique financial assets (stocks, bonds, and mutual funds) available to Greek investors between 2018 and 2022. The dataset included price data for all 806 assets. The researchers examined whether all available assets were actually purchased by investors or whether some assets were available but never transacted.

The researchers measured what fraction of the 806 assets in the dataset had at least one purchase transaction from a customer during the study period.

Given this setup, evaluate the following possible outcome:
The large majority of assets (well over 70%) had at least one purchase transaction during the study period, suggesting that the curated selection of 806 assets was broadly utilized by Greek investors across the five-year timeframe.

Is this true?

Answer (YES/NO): NO